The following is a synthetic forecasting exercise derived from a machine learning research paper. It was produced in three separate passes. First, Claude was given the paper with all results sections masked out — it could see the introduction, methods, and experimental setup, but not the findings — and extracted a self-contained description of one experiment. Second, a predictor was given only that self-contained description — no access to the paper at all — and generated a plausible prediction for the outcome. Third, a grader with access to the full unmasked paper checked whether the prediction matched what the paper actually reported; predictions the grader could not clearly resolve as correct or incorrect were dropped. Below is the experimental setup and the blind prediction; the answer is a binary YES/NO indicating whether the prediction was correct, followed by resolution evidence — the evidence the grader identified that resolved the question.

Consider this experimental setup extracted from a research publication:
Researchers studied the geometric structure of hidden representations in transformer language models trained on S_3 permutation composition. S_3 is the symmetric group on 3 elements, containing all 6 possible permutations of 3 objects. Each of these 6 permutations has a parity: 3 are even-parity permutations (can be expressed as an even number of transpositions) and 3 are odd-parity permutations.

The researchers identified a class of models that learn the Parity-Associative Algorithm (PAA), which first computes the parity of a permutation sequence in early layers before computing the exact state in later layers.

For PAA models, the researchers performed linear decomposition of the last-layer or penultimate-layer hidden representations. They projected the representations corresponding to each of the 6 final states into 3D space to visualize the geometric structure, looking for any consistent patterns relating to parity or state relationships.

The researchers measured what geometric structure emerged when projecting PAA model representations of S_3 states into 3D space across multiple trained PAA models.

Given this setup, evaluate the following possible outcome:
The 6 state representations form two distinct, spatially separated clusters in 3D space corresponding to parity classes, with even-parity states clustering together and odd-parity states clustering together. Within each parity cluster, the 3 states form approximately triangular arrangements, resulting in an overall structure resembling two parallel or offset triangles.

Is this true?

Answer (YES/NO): NO